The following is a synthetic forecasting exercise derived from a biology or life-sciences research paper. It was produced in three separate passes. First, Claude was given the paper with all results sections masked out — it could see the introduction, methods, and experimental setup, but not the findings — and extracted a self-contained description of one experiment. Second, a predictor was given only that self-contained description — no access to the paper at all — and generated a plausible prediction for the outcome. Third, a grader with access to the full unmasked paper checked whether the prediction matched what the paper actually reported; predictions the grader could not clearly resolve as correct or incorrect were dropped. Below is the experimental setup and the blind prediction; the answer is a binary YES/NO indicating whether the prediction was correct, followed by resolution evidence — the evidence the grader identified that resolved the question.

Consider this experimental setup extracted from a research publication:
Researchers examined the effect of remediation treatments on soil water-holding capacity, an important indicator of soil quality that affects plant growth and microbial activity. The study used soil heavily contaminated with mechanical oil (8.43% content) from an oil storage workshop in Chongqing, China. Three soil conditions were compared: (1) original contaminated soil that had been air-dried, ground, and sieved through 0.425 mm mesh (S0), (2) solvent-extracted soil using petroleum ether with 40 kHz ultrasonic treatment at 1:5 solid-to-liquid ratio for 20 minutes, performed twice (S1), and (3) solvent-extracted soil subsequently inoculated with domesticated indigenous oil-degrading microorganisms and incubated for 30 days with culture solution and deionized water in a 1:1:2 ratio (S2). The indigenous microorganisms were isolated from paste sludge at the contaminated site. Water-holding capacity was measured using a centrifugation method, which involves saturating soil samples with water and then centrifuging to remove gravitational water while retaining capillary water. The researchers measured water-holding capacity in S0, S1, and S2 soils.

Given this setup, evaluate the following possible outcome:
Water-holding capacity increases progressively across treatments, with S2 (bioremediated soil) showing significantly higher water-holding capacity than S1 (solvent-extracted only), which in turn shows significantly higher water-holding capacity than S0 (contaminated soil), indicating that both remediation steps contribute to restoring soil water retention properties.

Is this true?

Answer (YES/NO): YES